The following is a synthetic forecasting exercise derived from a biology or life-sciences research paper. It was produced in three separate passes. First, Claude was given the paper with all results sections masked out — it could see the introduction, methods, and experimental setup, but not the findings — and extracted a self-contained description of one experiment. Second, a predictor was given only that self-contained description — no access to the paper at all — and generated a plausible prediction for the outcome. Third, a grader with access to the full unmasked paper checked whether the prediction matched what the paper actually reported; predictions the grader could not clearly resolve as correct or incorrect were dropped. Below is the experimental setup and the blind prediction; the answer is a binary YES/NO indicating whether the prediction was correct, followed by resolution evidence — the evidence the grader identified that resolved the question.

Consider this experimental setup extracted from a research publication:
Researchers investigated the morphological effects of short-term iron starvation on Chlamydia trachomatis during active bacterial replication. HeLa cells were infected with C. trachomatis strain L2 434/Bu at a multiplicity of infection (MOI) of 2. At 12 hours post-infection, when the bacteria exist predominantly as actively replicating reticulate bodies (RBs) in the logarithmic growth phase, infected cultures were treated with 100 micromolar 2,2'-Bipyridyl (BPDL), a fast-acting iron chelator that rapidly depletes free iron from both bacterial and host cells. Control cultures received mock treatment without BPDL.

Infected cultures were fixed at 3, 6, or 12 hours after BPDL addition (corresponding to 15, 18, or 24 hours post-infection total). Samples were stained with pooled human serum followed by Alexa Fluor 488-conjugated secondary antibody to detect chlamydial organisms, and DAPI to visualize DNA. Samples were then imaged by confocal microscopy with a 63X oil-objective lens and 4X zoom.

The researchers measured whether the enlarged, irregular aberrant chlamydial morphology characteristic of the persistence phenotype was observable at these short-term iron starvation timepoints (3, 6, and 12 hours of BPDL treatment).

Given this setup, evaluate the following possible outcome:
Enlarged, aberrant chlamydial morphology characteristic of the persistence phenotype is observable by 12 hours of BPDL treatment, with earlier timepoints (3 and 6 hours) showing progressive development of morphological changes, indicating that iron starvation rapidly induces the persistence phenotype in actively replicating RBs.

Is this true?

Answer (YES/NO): NO